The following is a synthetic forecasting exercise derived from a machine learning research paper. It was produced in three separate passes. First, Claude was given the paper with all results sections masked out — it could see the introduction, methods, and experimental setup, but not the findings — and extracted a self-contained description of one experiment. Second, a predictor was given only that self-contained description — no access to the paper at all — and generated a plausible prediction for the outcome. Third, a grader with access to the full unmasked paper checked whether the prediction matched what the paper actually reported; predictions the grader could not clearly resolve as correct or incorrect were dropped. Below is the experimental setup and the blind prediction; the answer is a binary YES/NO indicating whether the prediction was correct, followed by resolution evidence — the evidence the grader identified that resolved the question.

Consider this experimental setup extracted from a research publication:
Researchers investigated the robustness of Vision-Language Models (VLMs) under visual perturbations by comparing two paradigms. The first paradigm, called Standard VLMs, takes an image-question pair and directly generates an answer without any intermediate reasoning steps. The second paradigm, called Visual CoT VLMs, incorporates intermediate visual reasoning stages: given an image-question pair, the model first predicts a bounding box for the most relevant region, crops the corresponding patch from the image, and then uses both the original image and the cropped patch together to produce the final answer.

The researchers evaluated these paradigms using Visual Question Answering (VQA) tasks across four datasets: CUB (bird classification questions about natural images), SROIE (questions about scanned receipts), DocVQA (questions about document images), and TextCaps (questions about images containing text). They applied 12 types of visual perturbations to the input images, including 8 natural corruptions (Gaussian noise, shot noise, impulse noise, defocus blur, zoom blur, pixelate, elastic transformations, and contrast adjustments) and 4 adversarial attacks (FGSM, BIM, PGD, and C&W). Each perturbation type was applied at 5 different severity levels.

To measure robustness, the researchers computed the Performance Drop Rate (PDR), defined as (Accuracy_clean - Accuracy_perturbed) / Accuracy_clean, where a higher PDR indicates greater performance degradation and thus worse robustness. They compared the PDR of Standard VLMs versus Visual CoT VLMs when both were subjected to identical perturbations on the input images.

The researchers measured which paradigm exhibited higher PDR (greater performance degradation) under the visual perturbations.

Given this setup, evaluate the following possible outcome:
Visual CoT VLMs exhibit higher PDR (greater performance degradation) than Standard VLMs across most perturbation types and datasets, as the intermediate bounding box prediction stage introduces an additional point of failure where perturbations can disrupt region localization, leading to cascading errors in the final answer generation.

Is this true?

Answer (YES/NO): YES